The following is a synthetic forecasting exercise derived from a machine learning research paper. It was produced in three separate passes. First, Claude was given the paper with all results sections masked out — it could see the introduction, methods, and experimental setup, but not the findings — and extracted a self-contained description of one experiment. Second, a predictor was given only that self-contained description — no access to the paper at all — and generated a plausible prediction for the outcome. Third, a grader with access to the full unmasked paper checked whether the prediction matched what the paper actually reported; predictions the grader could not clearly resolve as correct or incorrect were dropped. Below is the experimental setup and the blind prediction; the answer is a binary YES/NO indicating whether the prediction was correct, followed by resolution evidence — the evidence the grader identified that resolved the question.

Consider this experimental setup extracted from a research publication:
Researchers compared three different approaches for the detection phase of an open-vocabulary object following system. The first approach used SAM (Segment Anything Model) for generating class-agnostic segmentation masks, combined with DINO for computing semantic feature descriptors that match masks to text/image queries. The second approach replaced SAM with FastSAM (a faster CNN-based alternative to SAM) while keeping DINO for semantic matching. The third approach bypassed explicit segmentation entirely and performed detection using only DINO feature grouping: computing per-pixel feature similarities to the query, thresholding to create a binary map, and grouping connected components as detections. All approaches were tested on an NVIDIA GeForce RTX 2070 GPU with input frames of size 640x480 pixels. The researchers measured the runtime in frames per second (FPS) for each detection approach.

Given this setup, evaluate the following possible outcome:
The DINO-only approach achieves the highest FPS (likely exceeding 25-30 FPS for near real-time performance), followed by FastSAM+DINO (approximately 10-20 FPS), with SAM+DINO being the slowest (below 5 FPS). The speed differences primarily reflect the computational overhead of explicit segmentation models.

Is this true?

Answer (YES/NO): NO